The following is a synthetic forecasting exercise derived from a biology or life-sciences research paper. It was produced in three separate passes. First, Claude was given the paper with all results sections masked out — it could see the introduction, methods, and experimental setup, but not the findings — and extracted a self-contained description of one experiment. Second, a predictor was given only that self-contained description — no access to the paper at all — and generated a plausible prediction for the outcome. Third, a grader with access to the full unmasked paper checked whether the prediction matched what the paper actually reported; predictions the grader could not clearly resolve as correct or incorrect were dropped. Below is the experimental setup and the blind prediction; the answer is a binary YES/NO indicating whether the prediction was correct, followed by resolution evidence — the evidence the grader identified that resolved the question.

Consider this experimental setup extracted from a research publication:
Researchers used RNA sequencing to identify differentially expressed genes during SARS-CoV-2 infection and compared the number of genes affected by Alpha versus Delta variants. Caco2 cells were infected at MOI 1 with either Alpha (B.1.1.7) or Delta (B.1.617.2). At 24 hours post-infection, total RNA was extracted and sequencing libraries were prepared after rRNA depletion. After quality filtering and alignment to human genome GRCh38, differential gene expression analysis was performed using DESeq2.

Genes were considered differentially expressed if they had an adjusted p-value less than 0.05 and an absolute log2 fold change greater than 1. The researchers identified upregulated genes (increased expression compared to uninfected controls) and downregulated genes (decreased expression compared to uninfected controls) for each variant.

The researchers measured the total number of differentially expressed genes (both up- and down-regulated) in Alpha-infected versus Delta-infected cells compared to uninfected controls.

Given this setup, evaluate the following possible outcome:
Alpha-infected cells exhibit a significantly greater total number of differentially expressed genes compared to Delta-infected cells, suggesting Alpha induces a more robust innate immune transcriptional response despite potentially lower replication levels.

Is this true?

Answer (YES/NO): YES